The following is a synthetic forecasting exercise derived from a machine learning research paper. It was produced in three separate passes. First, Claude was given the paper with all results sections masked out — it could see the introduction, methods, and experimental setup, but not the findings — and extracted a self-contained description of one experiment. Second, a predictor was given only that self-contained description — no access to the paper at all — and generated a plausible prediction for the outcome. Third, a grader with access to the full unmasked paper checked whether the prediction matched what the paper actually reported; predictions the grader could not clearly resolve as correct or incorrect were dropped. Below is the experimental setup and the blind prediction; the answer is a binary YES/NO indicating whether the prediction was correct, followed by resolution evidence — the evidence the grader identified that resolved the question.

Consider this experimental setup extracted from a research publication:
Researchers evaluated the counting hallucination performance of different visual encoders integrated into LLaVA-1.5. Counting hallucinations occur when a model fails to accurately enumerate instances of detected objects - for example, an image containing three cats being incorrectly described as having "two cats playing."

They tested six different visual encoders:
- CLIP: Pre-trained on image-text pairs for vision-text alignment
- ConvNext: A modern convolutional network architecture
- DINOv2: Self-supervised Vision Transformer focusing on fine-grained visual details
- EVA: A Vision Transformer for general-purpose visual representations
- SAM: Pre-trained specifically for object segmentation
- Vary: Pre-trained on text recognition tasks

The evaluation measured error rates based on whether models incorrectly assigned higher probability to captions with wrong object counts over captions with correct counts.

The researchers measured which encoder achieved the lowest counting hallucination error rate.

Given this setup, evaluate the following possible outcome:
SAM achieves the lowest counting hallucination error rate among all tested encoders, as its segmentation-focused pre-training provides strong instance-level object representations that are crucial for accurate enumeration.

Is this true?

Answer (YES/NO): NO